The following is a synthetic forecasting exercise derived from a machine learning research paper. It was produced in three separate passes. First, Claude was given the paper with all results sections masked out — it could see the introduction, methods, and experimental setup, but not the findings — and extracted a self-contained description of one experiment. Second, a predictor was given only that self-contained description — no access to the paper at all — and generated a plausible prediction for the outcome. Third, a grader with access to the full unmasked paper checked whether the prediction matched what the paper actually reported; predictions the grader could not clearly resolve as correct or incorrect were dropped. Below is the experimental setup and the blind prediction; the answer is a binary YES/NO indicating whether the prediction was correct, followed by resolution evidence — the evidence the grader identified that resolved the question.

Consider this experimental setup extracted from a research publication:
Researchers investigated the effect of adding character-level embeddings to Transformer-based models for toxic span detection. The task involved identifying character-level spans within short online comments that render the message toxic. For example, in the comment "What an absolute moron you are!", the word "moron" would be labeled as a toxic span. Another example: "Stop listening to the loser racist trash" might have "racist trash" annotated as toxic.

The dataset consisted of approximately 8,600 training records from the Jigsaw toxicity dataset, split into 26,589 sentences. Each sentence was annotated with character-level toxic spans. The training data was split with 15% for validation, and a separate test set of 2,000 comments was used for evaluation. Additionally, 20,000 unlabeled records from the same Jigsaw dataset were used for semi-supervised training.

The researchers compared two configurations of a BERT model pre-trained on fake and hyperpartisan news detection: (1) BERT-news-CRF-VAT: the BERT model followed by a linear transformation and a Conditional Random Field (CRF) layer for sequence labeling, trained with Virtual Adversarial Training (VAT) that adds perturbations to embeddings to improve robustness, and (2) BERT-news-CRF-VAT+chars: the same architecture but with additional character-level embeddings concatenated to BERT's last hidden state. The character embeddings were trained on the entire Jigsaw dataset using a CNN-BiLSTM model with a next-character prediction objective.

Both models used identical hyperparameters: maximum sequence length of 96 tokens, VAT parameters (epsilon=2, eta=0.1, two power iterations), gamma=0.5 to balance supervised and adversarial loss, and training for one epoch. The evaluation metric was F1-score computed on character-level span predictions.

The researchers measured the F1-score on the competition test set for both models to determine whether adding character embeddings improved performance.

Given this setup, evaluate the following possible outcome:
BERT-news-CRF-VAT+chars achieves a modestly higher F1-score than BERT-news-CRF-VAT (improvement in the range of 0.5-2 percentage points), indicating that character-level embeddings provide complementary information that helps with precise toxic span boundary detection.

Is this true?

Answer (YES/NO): NO